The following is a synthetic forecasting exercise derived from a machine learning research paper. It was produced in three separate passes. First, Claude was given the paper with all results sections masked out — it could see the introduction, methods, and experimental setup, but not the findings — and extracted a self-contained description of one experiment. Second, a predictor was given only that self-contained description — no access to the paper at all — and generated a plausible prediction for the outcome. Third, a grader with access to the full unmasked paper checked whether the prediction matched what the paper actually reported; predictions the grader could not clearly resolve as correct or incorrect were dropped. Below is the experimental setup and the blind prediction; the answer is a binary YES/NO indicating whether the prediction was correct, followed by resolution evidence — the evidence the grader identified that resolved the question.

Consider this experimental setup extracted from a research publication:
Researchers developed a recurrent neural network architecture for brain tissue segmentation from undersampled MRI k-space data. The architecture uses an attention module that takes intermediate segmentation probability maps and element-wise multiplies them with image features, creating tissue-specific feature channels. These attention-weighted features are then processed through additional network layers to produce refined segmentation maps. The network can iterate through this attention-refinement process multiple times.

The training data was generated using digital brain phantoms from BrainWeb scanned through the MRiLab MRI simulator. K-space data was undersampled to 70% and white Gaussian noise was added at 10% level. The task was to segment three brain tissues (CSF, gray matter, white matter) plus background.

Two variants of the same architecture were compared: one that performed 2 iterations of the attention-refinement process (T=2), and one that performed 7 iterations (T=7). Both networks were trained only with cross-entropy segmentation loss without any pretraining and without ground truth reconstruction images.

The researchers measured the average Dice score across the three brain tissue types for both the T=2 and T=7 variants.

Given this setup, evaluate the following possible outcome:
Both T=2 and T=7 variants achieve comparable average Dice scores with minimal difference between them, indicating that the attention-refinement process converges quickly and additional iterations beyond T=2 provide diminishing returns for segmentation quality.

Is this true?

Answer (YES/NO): NO